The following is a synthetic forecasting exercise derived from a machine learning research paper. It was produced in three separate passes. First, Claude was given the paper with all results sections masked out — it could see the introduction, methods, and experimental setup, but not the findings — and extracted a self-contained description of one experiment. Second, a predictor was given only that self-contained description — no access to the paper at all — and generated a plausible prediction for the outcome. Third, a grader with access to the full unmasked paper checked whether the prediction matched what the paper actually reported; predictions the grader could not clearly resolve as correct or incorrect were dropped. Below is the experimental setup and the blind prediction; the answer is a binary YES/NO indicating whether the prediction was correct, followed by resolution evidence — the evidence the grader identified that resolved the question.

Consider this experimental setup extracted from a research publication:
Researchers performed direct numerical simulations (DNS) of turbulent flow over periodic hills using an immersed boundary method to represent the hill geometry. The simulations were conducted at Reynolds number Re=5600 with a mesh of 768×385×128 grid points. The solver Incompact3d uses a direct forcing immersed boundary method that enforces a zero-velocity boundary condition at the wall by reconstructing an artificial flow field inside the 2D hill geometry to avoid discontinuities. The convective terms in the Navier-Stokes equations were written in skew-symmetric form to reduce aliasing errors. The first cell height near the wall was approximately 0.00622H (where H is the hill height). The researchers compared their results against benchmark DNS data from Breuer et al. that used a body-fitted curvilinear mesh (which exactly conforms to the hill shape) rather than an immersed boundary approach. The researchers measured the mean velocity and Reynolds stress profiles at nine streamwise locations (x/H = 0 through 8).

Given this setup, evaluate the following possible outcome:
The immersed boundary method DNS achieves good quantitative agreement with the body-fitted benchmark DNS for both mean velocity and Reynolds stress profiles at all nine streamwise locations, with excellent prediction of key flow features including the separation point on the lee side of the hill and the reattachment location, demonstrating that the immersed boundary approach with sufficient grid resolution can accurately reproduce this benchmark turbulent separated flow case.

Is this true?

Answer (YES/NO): NO